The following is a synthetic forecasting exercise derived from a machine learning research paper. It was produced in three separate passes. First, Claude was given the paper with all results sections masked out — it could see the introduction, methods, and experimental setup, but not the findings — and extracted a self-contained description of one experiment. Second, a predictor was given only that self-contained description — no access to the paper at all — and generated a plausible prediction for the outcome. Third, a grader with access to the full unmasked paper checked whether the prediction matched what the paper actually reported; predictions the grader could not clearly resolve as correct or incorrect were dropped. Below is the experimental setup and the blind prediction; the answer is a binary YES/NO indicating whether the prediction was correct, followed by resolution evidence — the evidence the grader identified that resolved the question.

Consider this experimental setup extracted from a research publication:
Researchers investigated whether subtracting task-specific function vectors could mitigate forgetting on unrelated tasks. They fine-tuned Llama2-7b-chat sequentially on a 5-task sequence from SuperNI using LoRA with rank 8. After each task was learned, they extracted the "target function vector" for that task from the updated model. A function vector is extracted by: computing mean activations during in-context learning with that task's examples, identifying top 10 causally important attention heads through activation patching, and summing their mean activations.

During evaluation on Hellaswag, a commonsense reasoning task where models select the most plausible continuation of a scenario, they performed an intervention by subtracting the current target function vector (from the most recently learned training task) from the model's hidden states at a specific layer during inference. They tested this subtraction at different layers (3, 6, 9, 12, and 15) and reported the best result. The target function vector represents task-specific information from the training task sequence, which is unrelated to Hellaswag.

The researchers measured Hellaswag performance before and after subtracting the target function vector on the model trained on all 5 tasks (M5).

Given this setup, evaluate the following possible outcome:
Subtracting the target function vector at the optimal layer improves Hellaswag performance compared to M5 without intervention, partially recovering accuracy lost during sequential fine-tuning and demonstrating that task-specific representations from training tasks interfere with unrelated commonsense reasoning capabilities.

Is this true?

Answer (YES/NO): YES